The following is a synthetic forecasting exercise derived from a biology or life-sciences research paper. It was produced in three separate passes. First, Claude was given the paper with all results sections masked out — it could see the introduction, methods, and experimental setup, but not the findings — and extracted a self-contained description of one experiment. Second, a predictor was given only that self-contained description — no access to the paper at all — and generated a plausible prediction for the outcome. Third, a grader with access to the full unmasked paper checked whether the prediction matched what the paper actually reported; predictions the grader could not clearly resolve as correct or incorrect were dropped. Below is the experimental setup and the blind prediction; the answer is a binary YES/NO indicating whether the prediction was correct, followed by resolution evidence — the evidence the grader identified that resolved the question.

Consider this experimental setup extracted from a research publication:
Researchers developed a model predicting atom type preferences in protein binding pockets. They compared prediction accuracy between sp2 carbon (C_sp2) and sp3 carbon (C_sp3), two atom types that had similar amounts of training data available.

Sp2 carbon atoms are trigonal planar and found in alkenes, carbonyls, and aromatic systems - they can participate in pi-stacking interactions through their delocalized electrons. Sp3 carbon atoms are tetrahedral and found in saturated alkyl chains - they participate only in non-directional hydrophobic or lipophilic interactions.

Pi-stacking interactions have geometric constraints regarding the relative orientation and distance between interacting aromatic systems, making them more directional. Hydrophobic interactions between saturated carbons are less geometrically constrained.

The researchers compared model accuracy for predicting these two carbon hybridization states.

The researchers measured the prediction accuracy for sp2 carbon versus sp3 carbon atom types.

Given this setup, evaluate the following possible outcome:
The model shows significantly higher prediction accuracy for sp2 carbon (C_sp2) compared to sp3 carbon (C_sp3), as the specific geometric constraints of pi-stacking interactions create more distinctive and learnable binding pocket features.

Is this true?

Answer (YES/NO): YES